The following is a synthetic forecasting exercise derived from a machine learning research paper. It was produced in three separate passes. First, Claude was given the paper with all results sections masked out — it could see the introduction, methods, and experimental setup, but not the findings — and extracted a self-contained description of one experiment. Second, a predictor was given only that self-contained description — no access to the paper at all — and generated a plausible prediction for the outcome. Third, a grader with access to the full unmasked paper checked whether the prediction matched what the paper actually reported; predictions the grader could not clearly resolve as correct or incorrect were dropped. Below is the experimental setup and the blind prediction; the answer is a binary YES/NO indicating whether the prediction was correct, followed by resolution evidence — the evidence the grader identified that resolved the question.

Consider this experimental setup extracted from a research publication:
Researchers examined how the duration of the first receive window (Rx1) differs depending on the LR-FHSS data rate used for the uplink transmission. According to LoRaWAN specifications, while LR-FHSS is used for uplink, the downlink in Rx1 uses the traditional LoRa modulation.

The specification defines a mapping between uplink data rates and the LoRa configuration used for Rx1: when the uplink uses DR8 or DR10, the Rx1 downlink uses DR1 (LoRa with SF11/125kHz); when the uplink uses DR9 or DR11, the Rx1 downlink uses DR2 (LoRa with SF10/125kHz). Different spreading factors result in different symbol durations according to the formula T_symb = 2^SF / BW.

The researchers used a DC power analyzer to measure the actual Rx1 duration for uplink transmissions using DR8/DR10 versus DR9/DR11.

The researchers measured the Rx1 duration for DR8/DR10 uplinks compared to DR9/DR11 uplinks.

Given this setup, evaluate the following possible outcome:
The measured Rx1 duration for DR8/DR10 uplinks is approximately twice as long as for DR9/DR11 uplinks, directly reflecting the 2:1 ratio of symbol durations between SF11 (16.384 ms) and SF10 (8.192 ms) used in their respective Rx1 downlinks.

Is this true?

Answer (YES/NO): YES